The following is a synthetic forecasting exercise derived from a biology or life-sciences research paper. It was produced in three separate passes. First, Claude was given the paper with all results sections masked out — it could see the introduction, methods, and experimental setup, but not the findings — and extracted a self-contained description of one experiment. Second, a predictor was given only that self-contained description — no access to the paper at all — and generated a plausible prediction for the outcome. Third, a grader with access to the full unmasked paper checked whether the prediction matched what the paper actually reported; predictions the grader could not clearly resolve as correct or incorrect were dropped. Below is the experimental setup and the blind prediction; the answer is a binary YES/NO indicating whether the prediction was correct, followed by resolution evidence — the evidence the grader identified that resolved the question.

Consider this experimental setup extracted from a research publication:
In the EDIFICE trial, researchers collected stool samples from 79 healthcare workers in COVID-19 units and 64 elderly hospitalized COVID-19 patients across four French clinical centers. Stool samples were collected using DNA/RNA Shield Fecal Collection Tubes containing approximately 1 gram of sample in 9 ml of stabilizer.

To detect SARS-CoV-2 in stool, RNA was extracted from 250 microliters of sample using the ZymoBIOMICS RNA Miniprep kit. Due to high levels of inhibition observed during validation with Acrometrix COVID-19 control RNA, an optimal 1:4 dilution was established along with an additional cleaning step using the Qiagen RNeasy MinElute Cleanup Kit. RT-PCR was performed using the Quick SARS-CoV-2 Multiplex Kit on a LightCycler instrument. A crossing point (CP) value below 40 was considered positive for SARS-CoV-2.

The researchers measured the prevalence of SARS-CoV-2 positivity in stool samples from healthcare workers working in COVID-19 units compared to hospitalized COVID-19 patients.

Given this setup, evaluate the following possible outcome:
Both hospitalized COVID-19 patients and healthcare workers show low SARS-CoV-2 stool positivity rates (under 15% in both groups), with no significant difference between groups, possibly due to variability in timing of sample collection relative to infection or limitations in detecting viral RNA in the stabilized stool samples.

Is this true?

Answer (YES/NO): NO